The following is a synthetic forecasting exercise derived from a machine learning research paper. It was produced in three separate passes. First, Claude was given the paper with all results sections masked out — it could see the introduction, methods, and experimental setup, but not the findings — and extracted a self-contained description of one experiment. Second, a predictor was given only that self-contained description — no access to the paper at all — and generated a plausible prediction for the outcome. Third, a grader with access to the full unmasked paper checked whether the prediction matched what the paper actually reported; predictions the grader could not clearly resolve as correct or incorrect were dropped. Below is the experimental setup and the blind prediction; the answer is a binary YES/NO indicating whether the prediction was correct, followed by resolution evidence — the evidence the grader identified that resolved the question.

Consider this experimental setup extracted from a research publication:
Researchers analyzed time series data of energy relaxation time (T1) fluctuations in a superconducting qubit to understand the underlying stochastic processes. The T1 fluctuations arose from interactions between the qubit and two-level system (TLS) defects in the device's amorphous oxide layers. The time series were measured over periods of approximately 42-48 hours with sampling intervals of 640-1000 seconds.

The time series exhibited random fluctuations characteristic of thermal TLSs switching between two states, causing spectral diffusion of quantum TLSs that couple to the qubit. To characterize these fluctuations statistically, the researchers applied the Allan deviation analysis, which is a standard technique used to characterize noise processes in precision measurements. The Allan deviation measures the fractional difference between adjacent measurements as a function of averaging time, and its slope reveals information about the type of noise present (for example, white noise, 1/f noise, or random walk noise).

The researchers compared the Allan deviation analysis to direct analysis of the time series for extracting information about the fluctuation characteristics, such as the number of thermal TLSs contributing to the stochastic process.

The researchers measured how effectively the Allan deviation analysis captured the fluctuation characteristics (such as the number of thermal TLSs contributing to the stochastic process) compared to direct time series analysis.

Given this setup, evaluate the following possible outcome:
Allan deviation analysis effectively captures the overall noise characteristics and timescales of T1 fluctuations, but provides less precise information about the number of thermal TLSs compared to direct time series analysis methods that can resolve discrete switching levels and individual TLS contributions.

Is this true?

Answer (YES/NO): YES